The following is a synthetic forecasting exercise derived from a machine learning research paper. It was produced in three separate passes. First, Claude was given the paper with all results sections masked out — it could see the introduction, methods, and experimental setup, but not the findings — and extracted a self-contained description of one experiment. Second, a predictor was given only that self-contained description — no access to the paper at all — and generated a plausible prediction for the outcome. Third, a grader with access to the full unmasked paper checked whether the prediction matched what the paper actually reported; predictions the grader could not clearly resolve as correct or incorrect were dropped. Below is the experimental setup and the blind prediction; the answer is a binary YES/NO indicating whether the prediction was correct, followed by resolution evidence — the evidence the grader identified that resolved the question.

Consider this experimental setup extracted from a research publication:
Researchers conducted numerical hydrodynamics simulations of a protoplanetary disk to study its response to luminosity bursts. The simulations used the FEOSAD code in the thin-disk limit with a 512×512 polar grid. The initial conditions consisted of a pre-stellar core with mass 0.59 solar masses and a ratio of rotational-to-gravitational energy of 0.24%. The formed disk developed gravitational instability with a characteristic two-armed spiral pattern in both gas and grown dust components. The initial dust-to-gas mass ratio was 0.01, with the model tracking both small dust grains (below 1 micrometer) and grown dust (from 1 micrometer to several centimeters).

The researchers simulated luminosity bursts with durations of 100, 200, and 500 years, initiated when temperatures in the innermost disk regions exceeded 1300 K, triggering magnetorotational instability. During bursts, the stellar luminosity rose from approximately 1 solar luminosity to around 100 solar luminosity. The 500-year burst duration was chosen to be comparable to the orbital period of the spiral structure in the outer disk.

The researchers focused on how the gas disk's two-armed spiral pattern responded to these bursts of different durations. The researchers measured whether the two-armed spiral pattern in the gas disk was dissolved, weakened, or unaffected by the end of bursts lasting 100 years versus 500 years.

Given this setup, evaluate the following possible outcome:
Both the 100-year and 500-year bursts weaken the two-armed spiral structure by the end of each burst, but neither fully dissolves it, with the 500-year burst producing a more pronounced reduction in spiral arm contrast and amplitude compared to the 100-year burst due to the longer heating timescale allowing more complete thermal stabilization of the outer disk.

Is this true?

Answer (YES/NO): NO